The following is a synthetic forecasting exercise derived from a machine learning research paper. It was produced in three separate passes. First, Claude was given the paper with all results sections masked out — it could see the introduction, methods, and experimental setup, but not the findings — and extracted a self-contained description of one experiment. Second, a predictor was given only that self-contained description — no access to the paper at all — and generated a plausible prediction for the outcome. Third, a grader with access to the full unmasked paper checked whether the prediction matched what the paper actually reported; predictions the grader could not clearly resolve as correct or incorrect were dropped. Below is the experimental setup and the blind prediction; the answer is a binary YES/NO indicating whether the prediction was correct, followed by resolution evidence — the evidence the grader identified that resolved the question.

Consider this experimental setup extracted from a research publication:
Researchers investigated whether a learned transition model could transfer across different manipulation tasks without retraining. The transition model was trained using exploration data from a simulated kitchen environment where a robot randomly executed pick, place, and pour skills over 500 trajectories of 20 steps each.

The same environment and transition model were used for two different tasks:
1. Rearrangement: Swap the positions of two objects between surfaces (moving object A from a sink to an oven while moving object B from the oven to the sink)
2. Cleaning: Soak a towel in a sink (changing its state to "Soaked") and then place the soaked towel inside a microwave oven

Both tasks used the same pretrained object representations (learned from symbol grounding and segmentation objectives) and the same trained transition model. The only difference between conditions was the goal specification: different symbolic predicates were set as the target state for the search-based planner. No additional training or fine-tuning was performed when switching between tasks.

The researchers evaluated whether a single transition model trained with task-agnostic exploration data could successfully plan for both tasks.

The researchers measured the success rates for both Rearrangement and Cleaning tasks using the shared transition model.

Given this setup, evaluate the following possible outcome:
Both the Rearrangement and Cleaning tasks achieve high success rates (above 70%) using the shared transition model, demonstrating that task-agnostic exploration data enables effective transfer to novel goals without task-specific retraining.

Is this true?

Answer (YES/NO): NO